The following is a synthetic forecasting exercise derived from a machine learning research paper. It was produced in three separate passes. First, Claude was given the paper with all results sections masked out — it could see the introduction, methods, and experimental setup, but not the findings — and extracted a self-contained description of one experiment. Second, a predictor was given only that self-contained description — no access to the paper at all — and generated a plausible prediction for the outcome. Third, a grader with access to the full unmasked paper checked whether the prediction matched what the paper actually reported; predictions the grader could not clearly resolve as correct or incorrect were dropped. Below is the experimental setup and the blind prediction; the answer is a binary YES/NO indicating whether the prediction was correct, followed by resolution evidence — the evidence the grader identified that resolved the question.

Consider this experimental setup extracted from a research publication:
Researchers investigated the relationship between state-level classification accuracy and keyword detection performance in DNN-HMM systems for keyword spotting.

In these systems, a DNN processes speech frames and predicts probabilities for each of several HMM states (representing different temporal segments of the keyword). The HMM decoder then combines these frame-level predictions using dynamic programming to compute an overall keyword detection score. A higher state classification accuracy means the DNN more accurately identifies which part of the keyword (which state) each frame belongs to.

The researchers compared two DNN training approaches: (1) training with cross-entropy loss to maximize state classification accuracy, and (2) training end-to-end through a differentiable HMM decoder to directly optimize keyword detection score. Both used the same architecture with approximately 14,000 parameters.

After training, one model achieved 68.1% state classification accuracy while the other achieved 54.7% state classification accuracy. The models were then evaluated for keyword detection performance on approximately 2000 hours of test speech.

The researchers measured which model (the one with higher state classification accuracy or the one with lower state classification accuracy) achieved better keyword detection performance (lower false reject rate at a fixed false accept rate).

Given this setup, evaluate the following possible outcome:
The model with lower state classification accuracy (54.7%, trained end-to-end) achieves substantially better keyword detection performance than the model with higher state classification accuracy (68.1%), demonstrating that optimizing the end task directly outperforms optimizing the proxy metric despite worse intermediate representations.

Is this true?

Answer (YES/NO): YES